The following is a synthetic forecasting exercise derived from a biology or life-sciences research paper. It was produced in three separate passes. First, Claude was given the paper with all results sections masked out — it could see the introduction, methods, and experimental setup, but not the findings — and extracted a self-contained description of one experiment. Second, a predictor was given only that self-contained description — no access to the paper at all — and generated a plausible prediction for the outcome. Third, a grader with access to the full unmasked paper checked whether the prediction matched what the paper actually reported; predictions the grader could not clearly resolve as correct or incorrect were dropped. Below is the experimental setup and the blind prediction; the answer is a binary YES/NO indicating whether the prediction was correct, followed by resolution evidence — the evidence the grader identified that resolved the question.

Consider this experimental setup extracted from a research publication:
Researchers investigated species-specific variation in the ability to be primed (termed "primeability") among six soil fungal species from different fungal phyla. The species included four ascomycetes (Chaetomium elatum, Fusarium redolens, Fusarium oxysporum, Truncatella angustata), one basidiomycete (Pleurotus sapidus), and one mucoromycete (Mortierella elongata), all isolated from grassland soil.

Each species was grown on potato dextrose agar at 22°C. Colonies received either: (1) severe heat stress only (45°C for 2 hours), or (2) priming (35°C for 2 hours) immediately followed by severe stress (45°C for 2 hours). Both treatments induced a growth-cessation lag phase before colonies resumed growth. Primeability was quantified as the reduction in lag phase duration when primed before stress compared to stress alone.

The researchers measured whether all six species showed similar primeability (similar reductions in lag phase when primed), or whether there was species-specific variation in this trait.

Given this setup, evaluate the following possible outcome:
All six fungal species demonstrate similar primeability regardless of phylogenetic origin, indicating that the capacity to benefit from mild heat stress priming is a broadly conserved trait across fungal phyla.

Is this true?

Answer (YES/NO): NO